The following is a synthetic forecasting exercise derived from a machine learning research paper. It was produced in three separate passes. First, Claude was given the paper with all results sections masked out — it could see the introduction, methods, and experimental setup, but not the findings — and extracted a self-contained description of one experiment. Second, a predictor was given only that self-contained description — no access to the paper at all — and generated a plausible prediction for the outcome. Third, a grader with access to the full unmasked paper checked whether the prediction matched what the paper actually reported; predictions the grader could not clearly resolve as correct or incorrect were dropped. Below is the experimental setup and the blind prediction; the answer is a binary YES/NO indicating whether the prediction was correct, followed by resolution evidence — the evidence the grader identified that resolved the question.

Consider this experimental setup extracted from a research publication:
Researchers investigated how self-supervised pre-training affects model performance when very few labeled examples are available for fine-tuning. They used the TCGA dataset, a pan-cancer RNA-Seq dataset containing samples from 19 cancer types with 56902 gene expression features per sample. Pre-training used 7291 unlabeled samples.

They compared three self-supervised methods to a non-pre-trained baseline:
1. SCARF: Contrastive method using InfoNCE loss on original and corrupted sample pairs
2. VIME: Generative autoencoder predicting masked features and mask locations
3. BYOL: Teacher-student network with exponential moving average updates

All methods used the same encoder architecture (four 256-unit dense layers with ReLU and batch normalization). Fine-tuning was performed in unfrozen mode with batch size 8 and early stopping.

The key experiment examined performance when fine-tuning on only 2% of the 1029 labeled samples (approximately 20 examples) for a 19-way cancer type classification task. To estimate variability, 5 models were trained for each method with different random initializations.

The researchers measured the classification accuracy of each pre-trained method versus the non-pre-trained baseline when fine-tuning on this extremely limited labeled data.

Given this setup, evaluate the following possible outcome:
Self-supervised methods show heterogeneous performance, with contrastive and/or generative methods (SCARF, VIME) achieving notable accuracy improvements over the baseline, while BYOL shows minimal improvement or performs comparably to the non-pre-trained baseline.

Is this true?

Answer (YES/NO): NO